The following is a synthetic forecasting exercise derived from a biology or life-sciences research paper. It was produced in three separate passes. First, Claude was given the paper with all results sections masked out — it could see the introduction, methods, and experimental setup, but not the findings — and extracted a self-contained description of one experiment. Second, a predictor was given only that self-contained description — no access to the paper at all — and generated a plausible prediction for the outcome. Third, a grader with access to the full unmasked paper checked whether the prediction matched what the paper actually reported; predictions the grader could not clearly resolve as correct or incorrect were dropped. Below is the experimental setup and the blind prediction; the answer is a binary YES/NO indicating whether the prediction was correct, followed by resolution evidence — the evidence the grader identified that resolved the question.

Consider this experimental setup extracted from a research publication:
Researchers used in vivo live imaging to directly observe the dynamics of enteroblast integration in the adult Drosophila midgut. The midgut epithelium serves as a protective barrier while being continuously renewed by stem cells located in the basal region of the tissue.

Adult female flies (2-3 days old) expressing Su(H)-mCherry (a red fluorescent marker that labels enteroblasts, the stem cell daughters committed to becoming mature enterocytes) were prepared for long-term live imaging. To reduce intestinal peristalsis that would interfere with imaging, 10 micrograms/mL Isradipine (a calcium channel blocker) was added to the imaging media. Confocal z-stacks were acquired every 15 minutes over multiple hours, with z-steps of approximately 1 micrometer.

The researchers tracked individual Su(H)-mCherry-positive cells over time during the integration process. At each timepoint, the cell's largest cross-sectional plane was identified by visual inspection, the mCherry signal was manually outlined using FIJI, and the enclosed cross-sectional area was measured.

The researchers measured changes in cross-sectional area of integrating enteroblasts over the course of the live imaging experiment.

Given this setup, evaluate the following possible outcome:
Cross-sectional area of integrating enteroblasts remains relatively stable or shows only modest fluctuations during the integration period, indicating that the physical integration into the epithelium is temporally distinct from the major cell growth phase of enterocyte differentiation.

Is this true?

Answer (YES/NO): NO